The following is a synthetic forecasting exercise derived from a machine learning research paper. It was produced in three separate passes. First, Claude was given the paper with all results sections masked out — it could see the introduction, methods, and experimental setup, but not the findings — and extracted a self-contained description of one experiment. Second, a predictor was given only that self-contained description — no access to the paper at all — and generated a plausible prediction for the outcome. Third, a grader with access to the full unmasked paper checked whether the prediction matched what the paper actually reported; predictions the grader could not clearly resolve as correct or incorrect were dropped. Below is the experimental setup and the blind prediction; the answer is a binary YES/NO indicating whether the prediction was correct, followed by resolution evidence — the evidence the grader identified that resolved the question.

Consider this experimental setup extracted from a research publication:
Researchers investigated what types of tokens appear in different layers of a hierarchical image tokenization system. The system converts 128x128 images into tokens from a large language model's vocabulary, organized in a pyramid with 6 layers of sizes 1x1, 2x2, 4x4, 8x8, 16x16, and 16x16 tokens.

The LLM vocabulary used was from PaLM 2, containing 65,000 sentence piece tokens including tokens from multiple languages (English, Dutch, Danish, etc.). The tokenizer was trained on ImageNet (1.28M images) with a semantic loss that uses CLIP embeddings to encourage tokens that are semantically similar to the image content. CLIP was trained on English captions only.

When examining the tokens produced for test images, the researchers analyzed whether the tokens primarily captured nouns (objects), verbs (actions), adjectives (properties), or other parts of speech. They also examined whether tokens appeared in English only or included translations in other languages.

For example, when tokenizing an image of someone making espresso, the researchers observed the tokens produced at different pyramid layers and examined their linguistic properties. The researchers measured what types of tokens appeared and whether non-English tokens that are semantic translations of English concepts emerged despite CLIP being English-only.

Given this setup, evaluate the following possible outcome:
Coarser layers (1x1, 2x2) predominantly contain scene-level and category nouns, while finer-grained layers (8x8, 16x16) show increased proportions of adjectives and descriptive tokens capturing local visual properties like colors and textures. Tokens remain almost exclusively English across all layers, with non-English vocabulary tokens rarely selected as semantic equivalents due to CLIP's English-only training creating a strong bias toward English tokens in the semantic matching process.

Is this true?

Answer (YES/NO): NO